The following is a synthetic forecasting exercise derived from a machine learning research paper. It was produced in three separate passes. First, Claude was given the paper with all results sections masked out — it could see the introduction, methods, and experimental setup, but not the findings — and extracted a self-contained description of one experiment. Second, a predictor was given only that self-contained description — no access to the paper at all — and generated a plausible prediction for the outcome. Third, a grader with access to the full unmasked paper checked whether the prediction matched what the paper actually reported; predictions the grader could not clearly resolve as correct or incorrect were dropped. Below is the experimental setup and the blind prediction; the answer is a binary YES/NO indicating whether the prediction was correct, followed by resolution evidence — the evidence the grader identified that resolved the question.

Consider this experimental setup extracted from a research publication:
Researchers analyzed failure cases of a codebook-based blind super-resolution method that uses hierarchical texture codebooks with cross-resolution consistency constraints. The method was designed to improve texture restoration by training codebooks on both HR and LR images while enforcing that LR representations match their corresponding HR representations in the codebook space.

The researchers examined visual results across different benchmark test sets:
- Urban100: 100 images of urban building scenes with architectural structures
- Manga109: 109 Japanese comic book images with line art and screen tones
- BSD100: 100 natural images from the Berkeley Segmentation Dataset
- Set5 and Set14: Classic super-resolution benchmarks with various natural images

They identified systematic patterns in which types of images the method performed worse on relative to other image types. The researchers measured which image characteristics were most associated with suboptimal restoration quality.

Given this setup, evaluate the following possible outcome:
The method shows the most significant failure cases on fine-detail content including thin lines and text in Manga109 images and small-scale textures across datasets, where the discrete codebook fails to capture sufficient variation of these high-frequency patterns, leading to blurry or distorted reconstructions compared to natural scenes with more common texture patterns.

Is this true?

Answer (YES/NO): NO